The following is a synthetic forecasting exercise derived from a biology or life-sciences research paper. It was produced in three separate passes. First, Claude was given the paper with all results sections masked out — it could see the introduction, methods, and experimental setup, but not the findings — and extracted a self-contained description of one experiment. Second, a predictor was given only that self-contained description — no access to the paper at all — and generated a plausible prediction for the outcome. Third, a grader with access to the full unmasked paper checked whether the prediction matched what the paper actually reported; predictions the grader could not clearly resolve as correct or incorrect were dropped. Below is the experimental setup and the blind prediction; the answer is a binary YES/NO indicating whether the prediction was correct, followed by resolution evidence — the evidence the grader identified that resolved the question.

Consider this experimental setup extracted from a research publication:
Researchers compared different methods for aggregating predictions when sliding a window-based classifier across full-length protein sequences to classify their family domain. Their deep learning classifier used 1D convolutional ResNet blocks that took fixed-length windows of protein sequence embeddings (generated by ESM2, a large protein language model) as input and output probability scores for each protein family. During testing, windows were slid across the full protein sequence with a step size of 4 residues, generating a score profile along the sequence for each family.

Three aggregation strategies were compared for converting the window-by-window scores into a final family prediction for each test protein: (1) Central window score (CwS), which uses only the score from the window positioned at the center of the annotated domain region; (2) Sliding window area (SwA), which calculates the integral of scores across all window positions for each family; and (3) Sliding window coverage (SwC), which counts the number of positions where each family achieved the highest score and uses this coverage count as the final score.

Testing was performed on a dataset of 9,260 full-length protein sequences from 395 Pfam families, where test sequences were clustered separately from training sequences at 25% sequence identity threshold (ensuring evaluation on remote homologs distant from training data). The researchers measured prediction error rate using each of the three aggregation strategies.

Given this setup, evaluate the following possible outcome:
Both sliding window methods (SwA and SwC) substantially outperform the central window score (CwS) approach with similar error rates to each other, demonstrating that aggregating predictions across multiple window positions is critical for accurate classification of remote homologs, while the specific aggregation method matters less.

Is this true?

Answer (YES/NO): YES